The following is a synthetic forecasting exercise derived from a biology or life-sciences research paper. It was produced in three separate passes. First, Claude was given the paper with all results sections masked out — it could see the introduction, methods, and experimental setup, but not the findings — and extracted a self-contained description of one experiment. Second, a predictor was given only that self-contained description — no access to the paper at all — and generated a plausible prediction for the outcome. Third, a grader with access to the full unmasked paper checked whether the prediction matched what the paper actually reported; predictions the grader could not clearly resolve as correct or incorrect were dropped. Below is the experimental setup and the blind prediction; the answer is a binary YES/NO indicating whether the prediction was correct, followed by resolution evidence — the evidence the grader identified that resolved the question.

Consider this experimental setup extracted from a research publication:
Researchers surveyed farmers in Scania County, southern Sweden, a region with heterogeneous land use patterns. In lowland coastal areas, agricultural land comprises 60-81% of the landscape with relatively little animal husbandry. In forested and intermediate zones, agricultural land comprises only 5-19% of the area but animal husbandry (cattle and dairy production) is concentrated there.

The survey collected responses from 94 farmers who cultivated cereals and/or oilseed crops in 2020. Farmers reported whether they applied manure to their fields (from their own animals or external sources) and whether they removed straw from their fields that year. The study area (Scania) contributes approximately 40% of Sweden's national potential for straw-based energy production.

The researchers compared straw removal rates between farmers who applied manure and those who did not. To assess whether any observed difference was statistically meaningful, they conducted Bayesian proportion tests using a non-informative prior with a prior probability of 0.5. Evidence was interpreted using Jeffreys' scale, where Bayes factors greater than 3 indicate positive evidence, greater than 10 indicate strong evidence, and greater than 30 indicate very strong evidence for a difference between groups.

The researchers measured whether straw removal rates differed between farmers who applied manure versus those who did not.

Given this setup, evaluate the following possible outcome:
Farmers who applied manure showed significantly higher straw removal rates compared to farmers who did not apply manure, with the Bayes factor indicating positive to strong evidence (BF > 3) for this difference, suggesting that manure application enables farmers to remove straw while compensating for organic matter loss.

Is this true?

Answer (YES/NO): NO